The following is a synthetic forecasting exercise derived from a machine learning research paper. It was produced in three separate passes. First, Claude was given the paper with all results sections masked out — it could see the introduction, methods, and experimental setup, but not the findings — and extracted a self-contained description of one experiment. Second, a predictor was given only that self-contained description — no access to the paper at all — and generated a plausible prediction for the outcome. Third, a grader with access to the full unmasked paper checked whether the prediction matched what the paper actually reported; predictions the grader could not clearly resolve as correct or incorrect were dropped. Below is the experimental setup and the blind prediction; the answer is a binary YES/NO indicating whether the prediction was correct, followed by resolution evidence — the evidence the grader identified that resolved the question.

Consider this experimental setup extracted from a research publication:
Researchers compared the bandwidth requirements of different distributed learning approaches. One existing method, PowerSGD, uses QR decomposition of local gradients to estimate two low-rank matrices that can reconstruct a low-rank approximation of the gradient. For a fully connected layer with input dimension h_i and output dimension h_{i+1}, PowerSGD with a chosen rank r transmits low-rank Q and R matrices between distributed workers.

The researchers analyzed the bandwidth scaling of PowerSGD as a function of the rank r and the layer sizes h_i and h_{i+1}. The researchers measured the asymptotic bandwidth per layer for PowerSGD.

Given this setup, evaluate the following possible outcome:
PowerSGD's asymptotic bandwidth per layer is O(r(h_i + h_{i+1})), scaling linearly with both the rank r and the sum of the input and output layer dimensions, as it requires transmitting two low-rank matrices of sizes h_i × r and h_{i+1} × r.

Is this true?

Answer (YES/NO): YES